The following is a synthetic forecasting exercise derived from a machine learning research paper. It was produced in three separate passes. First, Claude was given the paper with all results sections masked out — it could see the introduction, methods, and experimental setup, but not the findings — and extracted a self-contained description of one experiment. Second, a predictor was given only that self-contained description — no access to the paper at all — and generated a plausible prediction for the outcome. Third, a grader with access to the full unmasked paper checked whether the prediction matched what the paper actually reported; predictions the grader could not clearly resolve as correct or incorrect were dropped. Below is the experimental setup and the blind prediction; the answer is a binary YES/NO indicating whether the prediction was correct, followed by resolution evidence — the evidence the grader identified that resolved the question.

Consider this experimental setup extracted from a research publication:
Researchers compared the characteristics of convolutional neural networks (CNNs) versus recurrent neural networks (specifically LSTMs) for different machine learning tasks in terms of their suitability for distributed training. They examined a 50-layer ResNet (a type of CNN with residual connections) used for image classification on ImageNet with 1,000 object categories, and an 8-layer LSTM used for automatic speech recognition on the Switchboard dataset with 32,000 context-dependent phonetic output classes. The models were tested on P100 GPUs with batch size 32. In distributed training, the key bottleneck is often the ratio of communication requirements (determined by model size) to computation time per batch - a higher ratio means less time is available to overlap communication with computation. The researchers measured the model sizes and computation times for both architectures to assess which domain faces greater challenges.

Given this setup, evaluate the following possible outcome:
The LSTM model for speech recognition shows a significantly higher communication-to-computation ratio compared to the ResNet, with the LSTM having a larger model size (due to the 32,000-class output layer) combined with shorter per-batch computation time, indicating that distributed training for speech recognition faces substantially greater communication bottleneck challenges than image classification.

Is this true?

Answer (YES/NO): YES